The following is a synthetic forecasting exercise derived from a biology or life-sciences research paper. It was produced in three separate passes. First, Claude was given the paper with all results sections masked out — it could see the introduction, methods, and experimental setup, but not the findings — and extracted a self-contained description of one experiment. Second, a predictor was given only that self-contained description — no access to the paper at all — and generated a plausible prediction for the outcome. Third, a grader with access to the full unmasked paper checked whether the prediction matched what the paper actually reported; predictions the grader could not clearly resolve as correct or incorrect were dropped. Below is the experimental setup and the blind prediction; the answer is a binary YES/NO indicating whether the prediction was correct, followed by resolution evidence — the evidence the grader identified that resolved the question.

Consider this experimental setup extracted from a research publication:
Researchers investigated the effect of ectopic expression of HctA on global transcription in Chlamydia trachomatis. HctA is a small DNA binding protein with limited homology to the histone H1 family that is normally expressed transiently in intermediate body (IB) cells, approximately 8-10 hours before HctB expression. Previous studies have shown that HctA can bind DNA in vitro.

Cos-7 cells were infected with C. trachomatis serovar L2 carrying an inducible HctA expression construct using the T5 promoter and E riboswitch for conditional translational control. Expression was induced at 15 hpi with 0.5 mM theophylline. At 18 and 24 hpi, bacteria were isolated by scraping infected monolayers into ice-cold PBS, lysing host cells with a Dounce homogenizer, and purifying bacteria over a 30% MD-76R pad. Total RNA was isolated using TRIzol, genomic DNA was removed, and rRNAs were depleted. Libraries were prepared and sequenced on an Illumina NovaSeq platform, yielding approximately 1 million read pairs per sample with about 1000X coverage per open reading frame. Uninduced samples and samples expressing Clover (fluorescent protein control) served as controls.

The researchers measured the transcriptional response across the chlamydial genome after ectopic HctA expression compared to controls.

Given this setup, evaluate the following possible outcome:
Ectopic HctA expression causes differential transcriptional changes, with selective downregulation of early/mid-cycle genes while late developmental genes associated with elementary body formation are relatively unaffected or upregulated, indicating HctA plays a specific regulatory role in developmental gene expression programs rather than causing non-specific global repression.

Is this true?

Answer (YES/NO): YES